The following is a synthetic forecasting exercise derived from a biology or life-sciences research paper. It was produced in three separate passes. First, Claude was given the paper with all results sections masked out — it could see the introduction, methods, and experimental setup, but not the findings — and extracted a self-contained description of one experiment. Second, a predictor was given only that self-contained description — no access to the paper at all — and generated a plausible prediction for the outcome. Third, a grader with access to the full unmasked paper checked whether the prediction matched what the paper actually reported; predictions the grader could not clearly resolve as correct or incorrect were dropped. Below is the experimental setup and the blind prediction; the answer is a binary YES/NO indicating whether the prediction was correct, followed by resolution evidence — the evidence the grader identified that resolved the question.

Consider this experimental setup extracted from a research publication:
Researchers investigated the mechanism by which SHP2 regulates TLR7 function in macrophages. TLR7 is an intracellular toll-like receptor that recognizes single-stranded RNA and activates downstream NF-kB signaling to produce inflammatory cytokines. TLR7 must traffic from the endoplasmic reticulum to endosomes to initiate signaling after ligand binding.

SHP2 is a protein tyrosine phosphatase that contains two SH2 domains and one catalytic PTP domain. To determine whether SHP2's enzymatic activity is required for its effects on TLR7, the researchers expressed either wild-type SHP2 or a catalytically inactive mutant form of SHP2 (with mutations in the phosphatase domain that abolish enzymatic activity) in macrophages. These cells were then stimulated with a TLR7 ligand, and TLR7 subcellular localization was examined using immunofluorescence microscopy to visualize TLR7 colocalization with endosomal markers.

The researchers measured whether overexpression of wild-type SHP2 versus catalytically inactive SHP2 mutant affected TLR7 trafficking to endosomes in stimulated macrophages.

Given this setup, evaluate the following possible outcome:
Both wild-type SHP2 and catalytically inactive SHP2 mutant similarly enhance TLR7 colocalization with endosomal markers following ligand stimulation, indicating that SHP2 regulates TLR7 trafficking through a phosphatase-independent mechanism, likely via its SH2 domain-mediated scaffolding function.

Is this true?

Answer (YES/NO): NO